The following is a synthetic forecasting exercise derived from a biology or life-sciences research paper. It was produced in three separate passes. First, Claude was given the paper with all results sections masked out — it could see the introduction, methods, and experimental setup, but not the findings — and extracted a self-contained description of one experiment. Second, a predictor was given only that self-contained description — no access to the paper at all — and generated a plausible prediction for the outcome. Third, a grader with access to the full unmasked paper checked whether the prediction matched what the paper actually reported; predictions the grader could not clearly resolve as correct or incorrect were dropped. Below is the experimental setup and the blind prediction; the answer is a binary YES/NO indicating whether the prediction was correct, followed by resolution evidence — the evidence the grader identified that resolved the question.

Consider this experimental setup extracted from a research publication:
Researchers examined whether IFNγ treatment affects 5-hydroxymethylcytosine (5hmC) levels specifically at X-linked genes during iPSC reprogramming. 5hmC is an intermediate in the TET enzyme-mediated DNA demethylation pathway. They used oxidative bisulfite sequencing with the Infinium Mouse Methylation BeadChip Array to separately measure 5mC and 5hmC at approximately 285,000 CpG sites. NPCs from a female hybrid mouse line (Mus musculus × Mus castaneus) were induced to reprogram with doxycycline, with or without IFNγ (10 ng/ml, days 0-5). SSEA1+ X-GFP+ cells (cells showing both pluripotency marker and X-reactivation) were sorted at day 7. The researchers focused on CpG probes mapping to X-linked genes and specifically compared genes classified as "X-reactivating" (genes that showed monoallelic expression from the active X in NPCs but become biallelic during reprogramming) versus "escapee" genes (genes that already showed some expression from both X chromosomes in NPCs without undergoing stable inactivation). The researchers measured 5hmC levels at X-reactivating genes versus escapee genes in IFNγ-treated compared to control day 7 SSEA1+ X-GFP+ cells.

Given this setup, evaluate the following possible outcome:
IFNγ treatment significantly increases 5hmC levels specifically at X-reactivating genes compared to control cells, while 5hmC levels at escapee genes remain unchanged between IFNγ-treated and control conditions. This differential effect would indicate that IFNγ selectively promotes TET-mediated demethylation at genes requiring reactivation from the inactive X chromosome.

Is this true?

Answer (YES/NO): NO